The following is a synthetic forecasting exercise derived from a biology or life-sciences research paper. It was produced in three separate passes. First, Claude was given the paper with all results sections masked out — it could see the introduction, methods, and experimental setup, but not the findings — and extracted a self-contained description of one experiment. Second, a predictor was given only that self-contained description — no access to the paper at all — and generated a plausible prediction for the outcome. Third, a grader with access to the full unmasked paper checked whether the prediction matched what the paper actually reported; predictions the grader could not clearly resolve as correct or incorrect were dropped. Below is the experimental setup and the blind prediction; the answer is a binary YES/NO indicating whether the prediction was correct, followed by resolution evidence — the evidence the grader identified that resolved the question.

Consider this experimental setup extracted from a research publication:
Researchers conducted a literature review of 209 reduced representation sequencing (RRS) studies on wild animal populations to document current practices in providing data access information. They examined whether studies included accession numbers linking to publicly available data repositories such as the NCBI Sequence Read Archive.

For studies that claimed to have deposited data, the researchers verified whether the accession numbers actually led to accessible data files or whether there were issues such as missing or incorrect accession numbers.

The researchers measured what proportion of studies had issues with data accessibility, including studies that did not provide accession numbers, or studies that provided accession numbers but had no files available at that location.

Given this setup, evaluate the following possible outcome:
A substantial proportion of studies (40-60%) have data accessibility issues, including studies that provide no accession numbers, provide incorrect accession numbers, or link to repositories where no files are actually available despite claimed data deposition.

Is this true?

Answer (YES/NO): NO